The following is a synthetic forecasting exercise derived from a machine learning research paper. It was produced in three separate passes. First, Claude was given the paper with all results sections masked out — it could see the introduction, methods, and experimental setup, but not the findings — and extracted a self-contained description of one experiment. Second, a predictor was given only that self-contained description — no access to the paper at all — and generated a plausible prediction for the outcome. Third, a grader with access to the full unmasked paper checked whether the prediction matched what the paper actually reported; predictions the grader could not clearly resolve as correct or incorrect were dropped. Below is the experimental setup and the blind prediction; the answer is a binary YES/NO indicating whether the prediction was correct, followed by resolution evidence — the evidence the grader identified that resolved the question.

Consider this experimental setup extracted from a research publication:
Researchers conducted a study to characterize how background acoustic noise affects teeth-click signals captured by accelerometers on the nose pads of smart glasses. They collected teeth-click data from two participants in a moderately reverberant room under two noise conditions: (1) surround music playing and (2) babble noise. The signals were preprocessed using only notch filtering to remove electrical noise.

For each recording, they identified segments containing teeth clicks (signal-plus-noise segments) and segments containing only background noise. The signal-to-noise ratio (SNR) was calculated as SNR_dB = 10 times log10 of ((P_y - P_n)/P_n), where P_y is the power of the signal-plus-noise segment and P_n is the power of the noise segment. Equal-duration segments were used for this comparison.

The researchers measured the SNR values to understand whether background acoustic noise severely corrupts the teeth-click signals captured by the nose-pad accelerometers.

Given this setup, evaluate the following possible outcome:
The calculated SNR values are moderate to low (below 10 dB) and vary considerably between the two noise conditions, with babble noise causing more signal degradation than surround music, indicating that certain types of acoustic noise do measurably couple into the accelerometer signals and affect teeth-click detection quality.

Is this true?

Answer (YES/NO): NO